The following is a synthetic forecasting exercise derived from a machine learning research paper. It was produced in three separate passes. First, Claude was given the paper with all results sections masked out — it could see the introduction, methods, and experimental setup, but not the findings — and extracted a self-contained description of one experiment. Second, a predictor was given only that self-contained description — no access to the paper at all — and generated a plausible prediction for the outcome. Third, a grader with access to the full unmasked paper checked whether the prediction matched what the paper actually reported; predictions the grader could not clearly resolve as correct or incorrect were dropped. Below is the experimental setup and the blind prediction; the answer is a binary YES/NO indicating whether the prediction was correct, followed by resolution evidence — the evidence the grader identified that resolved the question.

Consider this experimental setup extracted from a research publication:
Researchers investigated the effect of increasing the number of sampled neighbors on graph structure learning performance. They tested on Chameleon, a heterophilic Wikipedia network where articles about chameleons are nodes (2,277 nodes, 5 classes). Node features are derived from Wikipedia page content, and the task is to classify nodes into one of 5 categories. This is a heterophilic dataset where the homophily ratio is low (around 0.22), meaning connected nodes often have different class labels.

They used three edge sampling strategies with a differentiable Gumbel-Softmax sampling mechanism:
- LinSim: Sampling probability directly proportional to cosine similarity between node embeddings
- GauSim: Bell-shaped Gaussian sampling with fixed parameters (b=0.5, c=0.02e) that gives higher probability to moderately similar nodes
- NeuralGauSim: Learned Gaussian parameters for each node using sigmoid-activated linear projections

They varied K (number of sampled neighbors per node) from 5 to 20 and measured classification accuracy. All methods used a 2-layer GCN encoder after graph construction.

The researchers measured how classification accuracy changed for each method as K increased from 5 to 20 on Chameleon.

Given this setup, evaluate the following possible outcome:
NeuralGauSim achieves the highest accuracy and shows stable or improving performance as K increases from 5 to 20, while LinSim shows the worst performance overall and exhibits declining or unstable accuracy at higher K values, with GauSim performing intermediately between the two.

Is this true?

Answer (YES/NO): NO